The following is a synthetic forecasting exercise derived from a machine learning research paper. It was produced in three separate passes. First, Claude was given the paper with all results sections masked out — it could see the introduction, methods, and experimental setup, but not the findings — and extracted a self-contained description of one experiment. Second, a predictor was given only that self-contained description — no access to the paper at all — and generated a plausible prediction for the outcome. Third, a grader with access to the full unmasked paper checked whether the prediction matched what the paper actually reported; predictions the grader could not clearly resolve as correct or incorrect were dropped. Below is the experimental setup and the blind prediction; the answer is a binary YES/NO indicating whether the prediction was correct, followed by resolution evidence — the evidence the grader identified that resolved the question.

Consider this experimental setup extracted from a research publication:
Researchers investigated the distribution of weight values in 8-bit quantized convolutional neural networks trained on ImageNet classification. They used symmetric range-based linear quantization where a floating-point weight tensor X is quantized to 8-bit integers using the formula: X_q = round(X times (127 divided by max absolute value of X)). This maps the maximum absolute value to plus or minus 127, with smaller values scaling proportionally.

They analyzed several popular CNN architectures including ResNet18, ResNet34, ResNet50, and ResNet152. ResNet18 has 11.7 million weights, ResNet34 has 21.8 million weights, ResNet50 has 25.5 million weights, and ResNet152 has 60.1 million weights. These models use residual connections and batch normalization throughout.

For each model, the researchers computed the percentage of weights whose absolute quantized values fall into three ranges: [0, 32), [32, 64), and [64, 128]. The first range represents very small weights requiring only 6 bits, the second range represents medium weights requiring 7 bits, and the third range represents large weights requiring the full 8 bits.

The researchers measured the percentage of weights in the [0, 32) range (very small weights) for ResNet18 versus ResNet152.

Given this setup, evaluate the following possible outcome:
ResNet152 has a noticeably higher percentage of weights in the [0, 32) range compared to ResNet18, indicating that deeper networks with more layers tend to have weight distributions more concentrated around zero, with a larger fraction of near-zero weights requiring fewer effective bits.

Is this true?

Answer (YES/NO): NO